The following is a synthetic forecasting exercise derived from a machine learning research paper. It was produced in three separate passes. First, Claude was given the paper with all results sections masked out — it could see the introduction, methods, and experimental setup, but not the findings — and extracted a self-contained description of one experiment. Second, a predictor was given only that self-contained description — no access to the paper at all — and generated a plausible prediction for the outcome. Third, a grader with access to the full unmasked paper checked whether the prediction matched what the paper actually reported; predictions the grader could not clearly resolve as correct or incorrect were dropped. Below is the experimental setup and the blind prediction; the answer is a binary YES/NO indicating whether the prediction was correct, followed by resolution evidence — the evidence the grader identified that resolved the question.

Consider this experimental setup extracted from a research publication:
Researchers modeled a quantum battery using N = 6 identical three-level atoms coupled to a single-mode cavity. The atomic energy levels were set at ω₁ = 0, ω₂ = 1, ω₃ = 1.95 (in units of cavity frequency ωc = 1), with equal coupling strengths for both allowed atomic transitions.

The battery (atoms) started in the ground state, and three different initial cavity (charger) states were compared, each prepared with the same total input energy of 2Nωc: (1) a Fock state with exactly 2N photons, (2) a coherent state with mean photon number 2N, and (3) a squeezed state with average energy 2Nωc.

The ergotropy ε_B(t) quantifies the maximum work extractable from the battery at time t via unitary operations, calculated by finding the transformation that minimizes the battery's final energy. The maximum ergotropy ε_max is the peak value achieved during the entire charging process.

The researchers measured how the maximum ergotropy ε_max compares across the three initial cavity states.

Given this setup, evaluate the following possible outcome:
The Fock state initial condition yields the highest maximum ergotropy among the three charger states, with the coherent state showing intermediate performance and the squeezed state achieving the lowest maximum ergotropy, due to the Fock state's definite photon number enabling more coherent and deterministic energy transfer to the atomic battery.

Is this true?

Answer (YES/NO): NO